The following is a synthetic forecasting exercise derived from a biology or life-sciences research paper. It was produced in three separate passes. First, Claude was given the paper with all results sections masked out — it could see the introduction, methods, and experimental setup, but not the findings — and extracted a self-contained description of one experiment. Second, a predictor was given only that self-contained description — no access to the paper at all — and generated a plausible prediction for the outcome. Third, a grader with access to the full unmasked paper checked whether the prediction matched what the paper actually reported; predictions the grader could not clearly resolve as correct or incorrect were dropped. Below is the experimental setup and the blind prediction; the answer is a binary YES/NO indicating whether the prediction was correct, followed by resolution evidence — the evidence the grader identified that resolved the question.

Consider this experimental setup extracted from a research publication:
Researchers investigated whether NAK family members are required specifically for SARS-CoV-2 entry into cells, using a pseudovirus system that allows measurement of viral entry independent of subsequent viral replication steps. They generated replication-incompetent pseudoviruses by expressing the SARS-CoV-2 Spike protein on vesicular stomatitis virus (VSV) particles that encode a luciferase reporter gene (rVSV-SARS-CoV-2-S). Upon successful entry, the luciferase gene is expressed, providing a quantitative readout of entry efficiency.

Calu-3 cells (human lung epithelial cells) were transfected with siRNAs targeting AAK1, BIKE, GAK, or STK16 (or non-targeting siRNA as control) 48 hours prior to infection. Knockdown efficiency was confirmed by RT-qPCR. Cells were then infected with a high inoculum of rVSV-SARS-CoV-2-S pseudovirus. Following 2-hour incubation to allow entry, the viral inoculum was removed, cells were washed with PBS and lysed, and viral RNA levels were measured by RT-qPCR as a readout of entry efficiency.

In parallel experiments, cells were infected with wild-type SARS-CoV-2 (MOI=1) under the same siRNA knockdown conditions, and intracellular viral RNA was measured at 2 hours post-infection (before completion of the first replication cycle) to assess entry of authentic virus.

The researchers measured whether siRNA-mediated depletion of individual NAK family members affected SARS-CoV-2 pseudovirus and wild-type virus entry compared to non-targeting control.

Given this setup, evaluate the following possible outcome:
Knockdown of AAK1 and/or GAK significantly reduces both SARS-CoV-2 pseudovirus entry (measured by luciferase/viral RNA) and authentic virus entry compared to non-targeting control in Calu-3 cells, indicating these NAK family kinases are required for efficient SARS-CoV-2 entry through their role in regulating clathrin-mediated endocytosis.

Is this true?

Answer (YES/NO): YES